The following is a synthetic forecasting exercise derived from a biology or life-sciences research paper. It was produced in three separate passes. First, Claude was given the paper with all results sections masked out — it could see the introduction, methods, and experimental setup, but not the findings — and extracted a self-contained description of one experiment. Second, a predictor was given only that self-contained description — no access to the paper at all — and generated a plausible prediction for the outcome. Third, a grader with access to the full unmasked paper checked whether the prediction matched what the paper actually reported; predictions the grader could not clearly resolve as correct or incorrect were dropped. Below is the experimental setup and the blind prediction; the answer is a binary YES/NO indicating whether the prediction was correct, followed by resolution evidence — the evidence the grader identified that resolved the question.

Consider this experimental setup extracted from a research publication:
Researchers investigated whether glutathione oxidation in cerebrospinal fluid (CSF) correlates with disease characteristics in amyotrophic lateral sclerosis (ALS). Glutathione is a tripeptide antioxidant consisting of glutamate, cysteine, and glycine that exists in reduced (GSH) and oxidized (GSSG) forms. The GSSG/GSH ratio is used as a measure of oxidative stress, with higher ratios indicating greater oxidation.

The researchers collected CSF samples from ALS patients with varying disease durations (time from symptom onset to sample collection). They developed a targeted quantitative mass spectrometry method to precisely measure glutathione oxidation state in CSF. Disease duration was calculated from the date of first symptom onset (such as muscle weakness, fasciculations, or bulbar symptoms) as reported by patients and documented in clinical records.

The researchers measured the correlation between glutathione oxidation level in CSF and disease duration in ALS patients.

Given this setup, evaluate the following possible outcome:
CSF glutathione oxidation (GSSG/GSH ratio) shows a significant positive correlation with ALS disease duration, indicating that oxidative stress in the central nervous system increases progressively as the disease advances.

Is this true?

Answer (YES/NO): YES